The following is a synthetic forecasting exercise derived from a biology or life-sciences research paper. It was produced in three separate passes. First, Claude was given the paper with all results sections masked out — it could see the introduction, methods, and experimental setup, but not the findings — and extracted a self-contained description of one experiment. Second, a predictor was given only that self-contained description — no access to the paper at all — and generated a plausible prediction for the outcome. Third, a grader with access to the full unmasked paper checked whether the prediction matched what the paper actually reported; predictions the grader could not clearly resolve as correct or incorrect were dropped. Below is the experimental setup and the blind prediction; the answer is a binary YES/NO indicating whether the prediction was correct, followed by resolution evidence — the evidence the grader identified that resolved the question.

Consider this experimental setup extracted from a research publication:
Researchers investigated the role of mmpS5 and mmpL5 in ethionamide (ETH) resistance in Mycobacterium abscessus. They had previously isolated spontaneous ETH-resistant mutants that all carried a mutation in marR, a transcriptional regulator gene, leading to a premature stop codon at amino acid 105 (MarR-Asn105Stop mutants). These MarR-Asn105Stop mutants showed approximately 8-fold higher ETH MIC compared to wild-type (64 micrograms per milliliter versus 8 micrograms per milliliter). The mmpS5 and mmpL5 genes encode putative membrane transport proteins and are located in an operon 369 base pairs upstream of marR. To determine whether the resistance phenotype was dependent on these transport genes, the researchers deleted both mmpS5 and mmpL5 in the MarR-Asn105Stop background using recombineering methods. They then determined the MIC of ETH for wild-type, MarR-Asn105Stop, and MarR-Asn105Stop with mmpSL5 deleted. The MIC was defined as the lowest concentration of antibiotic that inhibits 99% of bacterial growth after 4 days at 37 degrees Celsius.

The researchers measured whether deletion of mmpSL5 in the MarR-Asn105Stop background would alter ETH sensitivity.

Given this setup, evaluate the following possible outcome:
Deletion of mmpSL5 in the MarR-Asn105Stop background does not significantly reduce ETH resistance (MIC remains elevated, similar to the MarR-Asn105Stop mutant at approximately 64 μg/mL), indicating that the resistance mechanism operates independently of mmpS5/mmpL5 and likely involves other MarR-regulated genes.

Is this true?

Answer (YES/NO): NO